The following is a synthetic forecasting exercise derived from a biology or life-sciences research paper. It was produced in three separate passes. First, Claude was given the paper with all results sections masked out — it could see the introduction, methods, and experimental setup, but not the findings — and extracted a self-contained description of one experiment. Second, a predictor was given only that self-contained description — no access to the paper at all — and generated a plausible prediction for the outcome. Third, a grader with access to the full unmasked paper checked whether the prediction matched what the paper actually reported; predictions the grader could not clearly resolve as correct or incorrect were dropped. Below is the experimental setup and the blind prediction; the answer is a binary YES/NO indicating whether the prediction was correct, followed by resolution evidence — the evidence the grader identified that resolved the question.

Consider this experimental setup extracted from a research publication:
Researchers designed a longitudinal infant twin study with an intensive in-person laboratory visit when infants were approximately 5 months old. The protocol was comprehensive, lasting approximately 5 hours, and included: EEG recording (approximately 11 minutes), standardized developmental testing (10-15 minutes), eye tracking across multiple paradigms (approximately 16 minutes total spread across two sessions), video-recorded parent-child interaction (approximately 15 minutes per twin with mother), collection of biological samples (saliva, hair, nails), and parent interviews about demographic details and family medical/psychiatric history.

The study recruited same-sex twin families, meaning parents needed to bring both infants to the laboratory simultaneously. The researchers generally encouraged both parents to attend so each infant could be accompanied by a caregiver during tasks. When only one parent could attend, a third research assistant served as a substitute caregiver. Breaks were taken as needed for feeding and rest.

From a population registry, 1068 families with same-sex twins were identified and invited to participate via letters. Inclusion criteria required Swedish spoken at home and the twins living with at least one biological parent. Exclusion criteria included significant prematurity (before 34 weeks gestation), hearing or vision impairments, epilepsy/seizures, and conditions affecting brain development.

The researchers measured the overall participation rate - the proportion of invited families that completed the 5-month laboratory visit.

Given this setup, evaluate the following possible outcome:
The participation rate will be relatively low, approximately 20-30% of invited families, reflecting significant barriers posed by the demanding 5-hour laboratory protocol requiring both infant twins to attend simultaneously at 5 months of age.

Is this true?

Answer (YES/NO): NO